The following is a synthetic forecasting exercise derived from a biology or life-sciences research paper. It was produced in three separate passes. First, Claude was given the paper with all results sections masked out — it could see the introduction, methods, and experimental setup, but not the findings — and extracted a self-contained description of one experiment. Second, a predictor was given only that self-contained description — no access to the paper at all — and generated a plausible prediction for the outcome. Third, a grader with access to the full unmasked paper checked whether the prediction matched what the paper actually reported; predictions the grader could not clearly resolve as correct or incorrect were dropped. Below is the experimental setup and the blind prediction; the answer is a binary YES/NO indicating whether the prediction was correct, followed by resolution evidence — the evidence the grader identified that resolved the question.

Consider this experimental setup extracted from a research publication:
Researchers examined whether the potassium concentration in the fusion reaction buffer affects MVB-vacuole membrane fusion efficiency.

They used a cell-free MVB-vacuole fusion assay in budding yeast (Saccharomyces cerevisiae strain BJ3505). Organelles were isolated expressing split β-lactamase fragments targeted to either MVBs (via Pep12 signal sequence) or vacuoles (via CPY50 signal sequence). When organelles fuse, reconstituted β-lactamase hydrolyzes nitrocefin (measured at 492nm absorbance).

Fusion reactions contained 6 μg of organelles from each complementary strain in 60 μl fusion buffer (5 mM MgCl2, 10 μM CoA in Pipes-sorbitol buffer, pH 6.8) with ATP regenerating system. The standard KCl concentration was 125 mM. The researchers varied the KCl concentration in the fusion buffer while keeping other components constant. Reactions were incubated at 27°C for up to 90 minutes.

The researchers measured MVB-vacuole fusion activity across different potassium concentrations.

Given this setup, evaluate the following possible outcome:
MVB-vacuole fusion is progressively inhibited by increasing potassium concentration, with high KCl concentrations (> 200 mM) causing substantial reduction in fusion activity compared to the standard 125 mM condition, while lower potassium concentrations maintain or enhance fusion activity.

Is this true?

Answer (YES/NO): NO